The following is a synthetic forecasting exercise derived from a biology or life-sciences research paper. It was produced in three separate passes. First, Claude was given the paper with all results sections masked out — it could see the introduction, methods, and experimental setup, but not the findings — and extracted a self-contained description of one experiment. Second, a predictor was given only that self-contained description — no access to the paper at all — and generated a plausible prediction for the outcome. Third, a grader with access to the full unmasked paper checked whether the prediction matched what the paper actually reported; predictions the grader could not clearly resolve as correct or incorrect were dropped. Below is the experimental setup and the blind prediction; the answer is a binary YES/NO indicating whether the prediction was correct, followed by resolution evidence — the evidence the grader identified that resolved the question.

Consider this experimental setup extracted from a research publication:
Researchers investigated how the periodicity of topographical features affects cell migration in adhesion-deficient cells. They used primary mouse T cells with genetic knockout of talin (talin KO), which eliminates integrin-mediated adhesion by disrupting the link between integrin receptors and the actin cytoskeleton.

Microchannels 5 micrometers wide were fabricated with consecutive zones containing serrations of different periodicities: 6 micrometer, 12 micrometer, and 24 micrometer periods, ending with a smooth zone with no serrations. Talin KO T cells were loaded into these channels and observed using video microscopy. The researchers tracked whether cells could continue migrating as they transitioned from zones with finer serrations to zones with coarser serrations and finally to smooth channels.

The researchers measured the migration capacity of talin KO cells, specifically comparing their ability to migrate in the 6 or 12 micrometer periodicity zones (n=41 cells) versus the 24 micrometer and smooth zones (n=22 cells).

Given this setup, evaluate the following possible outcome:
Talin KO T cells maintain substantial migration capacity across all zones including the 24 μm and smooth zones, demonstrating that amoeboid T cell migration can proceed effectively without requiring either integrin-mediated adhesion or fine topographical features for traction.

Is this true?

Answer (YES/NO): NO